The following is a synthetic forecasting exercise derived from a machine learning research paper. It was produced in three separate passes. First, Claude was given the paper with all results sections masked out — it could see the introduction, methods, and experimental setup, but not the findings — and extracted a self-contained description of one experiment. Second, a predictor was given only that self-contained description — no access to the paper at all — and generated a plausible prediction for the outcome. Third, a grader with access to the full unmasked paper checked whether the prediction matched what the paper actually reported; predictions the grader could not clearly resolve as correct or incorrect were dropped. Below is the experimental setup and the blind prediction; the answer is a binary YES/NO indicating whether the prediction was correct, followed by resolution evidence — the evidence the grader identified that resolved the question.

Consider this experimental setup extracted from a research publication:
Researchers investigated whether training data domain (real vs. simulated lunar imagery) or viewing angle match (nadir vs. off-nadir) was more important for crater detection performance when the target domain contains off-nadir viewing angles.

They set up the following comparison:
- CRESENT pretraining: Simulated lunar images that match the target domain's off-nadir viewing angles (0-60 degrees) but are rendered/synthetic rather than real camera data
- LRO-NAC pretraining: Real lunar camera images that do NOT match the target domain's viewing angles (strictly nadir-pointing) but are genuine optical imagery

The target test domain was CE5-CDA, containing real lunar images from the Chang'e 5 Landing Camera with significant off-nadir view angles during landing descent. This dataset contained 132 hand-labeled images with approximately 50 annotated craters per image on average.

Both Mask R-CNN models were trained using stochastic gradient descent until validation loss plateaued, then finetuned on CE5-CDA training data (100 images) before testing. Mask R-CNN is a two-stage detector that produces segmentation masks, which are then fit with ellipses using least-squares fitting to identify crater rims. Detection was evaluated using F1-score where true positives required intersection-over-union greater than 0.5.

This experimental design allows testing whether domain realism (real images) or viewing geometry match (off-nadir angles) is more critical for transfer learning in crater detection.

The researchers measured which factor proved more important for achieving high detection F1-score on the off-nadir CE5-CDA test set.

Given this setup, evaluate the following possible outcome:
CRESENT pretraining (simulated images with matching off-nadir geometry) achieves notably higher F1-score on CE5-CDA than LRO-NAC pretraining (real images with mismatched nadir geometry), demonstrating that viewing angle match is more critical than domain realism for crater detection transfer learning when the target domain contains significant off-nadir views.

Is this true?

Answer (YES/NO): NO